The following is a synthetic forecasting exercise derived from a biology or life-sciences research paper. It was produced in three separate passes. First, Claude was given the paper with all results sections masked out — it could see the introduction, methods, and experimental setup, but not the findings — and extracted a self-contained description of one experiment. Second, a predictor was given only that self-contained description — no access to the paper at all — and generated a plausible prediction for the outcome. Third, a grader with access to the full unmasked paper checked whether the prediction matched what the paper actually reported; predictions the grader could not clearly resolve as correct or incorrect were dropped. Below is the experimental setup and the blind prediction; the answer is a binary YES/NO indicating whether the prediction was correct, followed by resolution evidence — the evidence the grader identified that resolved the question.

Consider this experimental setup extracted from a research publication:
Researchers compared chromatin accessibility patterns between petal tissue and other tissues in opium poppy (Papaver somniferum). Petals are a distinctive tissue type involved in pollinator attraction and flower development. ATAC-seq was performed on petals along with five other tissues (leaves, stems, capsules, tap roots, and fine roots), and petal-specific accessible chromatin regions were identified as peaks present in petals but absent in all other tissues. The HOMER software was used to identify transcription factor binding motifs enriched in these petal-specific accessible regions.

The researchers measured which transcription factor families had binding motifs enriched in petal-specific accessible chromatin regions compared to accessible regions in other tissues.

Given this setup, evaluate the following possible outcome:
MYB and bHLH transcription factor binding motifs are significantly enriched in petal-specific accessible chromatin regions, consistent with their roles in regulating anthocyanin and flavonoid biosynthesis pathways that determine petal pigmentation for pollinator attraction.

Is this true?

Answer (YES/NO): NO